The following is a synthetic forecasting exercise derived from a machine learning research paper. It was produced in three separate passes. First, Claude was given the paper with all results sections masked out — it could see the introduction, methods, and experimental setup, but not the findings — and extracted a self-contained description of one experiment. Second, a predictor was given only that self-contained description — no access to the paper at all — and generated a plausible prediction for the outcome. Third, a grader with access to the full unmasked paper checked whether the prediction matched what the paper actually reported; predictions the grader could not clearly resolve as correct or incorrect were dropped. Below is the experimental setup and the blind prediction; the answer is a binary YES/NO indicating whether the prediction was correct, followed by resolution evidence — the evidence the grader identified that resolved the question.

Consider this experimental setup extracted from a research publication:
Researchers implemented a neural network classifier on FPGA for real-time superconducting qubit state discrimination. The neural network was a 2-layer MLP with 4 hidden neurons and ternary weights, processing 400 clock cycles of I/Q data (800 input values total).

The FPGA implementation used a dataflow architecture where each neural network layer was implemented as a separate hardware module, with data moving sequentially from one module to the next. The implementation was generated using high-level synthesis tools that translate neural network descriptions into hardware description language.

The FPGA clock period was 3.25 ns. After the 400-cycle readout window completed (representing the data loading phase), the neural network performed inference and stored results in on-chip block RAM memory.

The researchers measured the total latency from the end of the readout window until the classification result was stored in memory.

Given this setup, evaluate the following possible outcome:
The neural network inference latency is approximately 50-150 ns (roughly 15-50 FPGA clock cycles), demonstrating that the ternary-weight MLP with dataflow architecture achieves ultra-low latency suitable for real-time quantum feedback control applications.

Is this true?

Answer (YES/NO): NO